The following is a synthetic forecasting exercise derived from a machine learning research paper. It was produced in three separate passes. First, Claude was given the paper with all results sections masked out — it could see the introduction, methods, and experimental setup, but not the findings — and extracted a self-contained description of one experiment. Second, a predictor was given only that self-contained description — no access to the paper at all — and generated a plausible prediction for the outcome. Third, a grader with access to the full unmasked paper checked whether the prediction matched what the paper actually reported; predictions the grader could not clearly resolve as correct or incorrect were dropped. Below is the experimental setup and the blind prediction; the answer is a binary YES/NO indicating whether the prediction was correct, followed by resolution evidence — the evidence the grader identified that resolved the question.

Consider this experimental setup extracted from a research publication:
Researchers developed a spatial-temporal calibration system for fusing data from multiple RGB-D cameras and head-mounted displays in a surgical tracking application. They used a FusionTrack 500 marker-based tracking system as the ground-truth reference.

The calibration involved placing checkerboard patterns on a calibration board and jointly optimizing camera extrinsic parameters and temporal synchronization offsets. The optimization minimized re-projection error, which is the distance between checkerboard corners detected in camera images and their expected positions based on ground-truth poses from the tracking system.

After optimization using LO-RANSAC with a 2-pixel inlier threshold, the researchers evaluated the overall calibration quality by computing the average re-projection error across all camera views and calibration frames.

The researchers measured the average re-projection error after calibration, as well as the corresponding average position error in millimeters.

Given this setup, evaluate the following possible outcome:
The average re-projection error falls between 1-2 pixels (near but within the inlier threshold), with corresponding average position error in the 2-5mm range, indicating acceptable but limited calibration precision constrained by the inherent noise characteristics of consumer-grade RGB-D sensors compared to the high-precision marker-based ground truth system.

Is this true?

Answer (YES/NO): YES